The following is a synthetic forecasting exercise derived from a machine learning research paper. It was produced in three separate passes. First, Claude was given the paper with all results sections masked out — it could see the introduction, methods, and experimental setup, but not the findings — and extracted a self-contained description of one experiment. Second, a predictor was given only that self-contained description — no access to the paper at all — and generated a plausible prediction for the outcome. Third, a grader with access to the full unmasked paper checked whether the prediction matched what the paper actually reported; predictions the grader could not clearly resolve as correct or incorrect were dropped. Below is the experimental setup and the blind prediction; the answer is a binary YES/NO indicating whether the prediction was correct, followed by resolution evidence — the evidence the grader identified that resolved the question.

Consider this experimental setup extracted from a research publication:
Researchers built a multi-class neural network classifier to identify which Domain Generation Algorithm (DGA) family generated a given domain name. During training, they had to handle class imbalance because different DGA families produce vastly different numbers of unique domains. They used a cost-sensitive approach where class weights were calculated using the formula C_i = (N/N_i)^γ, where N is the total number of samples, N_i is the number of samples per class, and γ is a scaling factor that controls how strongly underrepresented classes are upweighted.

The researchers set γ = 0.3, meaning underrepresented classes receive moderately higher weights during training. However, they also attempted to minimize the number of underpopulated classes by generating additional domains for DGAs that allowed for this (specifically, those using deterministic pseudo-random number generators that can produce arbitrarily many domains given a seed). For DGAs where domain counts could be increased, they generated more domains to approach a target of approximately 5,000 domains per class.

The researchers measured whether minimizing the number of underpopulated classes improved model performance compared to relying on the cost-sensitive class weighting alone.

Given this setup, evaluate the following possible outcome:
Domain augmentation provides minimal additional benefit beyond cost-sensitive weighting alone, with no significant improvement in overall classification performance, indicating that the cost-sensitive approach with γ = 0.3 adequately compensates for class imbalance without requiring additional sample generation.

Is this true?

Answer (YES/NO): NO